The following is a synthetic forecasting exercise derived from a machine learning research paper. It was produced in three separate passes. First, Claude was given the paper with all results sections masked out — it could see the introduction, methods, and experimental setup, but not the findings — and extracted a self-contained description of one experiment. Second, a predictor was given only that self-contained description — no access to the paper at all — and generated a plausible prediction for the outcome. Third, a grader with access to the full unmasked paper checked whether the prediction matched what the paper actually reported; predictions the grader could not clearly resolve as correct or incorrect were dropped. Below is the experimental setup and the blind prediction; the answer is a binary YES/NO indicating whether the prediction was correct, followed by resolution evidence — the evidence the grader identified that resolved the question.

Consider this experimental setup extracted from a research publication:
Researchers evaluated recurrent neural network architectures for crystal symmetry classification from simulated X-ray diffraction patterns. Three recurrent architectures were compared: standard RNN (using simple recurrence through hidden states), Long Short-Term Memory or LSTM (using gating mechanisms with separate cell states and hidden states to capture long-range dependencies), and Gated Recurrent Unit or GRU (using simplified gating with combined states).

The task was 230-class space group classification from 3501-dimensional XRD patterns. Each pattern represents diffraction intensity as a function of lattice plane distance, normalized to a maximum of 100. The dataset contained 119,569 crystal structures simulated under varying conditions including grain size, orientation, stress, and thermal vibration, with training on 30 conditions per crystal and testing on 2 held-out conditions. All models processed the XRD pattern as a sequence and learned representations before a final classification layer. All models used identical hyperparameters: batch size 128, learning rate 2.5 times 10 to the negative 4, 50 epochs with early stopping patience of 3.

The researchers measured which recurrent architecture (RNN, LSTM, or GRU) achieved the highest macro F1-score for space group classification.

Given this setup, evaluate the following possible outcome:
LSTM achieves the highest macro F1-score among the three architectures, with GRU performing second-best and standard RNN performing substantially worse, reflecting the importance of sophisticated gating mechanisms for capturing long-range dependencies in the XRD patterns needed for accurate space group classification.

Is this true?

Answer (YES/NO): NO